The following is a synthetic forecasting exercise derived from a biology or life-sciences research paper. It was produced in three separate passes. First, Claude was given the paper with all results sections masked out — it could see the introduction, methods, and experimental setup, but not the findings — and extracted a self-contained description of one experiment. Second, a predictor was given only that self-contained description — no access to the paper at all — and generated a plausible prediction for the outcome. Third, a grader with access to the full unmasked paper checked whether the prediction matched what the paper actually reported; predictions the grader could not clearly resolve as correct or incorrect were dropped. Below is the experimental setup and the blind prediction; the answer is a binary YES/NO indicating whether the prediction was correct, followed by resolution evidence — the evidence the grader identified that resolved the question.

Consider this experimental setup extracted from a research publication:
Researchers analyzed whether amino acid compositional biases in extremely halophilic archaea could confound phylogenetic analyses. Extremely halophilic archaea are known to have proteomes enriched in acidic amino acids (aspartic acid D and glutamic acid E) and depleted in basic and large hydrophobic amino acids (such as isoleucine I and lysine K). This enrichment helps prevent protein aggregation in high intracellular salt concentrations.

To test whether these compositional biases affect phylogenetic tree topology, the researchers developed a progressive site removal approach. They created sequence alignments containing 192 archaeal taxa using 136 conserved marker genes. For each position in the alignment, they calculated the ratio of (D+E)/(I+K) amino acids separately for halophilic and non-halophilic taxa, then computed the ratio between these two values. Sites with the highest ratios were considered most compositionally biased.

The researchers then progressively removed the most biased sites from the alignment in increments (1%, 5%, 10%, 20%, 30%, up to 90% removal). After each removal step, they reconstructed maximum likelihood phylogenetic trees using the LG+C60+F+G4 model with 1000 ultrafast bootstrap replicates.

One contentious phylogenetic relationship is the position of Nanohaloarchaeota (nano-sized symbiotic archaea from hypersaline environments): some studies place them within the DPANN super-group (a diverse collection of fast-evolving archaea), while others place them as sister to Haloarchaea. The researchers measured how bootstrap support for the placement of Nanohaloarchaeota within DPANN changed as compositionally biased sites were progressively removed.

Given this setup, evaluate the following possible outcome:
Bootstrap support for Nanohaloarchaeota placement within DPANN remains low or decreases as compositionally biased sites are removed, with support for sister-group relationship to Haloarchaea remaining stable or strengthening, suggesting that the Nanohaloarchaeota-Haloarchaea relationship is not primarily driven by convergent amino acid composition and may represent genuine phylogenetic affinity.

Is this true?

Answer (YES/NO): NO